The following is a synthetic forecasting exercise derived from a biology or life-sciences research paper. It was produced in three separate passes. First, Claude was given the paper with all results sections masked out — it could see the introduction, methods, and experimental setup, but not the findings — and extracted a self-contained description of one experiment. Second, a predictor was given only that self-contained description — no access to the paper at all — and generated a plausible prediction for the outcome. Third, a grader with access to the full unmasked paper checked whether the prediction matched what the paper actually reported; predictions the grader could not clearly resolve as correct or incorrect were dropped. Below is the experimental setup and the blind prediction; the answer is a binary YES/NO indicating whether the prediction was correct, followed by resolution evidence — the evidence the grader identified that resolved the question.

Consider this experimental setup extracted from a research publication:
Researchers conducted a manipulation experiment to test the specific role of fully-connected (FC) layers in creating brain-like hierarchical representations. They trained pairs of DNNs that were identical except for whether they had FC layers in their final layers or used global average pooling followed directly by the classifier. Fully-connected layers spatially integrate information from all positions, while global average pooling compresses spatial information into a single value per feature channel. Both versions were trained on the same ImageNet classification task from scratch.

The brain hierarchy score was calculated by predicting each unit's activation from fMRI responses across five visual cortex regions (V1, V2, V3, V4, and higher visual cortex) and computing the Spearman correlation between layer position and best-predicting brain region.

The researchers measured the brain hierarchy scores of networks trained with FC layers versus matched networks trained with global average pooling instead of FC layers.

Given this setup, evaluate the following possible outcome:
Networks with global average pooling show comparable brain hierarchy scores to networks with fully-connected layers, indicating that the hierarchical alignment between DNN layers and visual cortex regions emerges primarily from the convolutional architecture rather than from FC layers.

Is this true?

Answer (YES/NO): NO